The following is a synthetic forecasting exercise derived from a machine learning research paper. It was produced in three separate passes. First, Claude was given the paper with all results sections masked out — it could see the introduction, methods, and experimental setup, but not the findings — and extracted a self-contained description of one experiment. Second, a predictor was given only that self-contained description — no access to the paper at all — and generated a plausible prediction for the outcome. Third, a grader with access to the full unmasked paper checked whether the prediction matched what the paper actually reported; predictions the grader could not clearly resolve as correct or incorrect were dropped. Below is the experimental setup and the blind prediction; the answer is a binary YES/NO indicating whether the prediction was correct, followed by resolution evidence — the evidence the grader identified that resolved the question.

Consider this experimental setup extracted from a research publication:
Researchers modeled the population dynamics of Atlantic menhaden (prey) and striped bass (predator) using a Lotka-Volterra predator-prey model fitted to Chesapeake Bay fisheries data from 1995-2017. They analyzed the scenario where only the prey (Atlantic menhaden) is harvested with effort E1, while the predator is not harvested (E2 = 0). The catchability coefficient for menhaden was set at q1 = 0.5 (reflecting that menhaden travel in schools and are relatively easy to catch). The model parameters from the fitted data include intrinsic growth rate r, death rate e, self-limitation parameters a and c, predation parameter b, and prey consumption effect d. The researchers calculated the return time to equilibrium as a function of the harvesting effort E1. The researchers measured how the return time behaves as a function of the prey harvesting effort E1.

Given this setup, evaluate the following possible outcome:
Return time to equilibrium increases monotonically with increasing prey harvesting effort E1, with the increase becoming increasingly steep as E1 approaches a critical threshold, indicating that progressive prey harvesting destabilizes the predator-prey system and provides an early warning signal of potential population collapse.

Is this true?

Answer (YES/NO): YES